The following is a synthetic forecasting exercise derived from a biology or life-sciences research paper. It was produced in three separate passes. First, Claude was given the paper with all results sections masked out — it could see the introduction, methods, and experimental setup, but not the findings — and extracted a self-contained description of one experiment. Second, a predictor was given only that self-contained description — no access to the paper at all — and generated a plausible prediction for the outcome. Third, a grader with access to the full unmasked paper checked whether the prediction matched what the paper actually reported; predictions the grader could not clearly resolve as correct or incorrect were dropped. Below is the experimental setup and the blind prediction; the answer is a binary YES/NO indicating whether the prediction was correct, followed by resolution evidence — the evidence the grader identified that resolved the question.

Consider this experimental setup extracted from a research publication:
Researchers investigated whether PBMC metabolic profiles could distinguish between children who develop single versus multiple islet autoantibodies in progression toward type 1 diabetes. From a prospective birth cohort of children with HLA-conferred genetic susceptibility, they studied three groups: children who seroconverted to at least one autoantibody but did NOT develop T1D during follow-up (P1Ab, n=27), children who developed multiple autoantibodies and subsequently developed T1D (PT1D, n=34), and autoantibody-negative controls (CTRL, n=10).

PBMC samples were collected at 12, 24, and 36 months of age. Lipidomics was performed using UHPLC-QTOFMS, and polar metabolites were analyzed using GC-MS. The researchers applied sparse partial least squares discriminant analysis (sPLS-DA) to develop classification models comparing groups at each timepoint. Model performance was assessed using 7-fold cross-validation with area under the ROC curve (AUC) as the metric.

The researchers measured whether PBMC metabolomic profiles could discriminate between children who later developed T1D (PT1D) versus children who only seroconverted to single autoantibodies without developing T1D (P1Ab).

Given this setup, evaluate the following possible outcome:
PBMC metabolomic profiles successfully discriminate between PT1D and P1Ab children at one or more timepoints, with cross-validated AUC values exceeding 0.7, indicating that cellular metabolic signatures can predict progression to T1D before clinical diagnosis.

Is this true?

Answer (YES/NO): NO